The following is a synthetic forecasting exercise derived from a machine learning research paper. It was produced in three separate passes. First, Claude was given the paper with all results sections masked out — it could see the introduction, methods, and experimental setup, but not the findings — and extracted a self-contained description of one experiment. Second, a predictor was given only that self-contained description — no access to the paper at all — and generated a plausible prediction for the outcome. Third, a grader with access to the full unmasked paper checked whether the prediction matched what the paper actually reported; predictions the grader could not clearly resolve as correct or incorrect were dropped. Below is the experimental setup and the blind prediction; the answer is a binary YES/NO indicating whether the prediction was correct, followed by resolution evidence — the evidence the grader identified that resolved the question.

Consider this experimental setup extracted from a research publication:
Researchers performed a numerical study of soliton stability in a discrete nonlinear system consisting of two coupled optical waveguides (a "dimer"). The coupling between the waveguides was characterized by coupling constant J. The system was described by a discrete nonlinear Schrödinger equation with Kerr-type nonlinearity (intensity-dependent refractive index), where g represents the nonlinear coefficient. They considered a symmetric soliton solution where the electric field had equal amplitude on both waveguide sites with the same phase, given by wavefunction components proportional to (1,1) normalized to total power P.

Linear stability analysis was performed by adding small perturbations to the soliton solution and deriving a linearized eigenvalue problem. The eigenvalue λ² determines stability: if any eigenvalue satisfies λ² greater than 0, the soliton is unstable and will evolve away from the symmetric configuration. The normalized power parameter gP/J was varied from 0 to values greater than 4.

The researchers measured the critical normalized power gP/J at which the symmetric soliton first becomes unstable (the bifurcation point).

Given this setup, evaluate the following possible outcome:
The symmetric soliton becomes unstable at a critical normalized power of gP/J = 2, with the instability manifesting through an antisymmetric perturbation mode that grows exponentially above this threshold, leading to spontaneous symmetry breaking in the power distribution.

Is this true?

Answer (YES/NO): YES